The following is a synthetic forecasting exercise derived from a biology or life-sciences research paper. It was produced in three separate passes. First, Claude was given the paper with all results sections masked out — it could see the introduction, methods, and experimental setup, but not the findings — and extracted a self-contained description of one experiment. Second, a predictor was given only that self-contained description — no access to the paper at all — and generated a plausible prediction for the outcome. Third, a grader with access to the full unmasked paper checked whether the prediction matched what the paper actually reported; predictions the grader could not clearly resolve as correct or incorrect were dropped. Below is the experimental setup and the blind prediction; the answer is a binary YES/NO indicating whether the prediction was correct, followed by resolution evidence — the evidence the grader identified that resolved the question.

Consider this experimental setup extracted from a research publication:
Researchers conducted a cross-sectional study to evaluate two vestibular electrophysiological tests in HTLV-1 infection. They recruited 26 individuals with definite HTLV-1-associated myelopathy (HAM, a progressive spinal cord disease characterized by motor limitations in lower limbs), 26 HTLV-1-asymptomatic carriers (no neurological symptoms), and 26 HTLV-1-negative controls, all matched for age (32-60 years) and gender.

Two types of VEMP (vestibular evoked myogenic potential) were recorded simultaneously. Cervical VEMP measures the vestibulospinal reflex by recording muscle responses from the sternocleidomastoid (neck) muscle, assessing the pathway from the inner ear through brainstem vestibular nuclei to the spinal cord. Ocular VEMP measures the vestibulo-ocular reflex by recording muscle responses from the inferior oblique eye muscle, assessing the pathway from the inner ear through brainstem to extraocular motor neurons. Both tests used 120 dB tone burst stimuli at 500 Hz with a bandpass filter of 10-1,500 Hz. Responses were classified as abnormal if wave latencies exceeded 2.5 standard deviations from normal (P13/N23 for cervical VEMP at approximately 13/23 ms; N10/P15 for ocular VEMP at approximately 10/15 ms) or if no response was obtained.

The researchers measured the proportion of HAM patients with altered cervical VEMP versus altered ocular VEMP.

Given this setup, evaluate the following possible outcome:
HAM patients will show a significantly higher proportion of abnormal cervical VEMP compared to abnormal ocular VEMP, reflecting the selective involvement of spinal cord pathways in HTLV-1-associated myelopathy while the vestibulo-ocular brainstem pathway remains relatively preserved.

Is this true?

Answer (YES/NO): NO